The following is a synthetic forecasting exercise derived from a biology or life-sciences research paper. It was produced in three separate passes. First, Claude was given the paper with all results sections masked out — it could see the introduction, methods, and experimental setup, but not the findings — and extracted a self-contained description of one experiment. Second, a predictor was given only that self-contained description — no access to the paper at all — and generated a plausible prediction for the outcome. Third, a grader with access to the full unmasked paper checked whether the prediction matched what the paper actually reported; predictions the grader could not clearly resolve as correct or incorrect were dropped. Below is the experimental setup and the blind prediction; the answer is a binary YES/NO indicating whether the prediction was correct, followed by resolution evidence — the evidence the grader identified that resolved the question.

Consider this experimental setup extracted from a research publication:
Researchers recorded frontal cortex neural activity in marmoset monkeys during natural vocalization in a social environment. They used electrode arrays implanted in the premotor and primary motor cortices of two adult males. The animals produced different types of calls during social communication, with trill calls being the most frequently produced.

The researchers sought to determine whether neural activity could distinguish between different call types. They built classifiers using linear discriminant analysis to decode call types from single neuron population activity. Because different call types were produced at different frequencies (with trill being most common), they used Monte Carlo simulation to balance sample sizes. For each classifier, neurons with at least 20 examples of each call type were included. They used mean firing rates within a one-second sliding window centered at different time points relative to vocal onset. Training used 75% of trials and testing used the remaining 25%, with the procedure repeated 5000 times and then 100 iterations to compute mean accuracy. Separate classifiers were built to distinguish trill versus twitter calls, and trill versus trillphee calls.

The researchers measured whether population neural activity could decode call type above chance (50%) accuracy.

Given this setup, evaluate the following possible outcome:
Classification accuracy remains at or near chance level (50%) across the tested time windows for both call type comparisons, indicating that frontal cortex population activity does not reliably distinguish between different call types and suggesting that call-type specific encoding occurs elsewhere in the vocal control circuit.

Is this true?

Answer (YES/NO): NO